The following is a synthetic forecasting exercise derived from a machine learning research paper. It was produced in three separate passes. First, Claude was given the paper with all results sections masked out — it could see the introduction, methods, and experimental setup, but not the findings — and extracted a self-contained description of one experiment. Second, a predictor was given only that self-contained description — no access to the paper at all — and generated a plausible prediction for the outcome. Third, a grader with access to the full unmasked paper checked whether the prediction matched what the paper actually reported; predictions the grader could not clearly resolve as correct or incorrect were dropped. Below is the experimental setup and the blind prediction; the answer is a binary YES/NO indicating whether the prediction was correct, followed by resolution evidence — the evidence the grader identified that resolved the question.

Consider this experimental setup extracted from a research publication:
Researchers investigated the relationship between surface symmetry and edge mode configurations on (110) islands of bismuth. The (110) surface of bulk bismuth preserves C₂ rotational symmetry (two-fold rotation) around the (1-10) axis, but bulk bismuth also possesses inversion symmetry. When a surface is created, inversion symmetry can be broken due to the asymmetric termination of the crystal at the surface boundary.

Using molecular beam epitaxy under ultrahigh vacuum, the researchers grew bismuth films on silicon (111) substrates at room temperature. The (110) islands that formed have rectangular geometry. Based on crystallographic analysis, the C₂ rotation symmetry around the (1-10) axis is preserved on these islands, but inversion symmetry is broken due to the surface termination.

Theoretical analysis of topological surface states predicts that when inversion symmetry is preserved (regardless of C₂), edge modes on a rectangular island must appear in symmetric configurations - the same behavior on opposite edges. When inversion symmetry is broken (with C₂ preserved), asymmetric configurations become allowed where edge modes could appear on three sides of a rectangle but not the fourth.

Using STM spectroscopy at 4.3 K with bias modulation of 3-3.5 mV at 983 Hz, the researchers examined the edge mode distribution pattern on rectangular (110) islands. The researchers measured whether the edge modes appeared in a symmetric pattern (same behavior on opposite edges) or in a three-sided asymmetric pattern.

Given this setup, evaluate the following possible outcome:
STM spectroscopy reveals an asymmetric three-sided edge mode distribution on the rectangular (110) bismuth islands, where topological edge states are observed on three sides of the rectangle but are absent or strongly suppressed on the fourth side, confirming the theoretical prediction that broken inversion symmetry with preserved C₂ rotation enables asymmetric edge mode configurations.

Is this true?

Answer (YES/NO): YES